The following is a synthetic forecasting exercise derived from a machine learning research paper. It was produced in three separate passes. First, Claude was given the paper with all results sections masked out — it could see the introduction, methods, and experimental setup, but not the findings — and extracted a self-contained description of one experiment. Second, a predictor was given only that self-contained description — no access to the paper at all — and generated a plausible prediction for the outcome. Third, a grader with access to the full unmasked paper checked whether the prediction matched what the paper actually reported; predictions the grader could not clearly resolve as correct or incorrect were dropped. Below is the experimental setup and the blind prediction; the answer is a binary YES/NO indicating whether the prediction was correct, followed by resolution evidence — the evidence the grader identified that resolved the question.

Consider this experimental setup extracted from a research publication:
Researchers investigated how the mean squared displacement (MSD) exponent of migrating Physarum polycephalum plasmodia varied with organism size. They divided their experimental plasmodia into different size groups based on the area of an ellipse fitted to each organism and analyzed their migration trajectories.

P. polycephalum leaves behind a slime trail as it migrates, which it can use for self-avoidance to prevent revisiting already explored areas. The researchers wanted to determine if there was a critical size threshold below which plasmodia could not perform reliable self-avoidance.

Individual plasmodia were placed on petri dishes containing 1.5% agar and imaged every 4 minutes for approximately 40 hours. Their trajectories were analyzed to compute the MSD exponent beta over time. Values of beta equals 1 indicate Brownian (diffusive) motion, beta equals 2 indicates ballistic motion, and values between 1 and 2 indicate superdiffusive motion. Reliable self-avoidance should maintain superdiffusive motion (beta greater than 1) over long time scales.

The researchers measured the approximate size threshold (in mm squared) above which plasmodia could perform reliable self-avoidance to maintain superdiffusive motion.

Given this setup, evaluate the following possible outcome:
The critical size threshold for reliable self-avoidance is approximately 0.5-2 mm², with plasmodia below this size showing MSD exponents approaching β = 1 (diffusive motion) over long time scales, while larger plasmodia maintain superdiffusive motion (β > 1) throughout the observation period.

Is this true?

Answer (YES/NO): YES